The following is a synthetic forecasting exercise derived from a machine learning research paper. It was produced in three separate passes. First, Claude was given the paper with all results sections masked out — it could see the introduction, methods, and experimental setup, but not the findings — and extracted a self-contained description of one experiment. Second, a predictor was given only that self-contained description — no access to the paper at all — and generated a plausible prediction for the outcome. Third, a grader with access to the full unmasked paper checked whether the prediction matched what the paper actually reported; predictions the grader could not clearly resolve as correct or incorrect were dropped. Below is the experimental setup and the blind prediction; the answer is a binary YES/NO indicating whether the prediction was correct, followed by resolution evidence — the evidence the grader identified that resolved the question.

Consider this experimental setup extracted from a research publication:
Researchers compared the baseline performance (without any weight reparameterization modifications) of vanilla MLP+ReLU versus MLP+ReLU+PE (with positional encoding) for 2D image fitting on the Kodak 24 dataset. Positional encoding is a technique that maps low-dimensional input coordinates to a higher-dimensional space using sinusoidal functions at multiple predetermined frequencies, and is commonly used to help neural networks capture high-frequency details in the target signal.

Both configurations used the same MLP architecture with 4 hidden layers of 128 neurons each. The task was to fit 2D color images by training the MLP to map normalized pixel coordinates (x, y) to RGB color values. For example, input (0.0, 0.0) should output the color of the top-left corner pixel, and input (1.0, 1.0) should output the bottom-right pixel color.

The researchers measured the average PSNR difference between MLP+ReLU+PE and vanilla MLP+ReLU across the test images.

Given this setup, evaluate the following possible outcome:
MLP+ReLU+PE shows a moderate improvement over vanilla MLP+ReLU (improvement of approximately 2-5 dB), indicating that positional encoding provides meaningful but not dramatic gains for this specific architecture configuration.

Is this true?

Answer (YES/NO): NO